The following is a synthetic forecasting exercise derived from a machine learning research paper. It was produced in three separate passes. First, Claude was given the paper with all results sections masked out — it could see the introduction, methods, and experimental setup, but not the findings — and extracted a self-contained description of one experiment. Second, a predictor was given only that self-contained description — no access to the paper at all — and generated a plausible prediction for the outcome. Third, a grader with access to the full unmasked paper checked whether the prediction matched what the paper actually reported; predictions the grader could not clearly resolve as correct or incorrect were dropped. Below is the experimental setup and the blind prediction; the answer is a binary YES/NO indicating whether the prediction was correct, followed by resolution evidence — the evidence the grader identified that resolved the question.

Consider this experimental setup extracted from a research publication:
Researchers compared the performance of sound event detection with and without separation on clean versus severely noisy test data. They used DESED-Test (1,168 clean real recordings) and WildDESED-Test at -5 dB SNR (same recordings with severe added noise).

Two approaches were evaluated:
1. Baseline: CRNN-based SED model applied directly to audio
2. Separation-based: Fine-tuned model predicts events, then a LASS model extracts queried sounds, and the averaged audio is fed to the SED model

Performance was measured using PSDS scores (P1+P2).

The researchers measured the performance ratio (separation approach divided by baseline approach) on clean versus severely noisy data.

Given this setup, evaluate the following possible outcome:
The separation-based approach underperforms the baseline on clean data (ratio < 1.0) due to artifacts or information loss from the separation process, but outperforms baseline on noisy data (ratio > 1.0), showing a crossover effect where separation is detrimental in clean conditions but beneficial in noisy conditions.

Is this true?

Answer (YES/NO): YES